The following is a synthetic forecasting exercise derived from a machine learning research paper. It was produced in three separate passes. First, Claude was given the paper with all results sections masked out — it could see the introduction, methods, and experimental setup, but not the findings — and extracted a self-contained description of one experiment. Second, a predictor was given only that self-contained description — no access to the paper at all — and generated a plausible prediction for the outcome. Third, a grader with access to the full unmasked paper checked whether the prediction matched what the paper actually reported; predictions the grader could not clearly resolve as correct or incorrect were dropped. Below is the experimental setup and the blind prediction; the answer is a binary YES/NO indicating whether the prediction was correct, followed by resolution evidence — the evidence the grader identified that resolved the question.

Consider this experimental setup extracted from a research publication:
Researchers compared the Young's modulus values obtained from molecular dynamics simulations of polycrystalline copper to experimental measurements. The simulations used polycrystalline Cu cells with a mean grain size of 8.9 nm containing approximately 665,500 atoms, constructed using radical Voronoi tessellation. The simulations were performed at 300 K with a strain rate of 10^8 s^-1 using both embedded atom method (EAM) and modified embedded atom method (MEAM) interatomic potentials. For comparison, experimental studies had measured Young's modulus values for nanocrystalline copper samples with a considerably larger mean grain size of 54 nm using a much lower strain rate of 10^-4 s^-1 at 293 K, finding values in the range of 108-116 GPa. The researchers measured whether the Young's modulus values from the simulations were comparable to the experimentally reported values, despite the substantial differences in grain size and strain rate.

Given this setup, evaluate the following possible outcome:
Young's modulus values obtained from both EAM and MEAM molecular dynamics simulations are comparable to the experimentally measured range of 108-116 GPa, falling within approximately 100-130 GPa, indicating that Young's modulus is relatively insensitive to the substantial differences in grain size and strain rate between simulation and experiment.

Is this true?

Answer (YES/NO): NO